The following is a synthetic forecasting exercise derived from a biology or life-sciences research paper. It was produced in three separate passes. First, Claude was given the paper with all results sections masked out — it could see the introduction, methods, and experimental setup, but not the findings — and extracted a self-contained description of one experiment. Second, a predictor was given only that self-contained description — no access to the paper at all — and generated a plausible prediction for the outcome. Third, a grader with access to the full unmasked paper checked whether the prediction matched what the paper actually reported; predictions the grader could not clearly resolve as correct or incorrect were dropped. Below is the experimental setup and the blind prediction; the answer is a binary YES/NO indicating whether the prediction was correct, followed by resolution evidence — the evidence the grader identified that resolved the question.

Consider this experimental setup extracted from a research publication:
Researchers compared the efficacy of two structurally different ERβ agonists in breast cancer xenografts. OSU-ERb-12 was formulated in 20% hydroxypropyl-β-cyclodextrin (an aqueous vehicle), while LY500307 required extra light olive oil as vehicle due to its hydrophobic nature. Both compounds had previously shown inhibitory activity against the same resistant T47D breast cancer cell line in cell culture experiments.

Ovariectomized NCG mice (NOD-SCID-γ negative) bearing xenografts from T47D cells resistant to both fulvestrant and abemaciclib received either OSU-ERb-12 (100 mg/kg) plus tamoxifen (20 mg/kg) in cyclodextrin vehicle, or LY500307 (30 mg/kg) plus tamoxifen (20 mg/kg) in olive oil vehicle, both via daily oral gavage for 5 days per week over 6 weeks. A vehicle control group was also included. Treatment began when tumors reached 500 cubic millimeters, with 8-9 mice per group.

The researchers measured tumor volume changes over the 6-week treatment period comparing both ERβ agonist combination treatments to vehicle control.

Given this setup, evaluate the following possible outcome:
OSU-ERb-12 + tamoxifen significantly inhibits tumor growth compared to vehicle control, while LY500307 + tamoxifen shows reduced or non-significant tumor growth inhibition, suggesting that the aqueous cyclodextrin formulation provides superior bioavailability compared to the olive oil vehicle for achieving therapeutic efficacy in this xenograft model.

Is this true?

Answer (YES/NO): NO